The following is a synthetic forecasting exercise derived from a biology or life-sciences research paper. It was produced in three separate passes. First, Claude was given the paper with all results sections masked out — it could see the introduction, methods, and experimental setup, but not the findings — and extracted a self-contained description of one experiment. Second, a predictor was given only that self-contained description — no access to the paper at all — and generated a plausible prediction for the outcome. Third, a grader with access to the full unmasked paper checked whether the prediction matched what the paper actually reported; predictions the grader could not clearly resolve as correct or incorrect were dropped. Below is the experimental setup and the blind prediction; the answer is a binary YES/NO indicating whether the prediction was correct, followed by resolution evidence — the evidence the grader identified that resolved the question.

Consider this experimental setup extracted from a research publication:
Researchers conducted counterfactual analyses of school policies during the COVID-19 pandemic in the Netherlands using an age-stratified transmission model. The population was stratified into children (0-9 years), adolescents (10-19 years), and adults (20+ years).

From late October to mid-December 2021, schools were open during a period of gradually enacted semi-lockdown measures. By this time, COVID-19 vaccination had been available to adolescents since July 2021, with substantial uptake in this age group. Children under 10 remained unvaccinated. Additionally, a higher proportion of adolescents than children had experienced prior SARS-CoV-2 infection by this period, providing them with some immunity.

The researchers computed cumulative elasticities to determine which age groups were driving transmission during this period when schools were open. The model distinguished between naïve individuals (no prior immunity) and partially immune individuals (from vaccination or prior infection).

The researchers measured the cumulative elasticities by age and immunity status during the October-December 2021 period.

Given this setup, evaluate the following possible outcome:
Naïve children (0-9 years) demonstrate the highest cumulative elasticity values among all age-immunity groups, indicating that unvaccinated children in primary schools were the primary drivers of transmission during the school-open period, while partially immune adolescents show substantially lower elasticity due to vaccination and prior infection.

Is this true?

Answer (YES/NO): YES